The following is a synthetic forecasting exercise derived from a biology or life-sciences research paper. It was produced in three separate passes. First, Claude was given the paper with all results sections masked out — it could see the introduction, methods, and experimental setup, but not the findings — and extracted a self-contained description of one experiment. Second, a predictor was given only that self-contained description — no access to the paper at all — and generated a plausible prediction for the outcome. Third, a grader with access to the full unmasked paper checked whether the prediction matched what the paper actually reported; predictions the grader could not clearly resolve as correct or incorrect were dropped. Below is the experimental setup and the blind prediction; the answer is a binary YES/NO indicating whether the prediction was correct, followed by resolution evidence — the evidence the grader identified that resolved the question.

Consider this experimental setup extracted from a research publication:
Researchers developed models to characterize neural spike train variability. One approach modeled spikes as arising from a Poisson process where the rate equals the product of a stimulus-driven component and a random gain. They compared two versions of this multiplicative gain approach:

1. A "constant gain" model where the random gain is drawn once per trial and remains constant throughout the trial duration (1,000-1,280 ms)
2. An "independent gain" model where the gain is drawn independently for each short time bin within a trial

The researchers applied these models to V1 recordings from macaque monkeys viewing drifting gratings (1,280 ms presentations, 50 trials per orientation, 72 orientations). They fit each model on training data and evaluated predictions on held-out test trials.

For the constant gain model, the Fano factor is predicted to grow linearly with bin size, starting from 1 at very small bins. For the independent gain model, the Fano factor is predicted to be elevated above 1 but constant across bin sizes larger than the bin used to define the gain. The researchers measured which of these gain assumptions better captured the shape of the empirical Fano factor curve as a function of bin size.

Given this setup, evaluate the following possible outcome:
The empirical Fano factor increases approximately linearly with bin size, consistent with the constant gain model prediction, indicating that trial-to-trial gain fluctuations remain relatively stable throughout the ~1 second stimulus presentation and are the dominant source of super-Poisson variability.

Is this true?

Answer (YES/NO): NO